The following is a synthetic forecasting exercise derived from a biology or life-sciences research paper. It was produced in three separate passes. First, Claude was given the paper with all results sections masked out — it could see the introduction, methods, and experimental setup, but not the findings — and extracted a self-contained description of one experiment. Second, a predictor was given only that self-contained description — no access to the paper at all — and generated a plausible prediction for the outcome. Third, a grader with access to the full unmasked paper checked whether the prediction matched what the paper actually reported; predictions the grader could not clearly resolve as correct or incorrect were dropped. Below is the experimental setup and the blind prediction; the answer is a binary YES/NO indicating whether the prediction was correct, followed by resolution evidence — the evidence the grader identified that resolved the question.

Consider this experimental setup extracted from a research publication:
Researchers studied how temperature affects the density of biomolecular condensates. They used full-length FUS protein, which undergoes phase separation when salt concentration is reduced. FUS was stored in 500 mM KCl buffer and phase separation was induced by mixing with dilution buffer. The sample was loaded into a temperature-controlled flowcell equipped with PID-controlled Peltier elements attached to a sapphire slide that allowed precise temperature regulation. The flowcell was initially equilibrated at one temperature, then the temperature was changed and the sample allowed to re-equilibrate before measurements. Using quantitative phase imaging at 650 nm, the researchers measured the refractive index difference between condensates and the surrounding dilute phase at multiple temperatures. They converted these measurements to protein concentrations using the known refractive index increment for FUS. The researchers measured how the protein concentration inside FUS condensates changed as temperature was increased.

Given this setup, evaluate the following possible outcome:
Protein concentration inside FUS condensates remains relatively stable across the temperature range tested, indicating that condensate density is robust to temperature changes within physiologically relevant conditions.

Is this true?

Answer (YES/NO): NO